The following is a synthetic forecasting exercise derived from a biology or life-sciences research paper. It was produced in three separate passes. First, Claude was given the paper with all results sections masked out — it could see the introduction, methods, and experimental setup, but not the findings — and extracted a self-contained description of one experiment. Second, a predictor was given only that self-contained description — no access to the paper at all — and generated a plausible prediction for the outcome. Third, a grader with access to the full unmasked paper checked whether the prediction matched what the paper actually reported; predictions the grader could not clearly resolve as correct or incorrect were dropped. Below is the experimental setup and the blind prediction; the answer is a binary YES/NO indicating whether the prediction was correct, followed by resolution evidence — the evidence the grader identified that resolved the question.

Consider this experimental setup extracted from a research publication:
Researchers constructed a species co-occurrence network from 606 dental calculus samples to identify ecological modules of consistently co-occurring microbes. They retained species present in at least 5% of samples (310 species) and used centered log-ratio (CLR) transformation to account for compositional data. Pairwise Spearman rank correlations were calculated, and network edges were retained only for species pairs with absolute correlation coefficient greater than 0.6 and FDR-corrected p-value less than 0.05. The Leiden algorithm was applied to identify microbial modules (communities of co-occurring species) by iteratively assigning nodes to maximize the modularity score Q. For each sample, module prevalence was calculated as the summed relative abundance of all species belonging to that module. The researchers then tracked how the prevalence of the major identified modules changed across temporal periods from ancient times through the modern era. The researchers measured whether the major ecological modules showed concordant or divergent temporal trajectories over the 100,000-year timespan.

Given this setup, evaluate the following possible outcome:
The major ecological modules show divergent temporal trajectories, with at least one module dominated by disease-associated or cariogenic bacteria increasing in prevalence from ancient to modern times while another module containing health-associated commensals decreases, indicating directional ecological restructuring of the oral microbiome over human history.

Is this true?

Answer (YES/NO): YES